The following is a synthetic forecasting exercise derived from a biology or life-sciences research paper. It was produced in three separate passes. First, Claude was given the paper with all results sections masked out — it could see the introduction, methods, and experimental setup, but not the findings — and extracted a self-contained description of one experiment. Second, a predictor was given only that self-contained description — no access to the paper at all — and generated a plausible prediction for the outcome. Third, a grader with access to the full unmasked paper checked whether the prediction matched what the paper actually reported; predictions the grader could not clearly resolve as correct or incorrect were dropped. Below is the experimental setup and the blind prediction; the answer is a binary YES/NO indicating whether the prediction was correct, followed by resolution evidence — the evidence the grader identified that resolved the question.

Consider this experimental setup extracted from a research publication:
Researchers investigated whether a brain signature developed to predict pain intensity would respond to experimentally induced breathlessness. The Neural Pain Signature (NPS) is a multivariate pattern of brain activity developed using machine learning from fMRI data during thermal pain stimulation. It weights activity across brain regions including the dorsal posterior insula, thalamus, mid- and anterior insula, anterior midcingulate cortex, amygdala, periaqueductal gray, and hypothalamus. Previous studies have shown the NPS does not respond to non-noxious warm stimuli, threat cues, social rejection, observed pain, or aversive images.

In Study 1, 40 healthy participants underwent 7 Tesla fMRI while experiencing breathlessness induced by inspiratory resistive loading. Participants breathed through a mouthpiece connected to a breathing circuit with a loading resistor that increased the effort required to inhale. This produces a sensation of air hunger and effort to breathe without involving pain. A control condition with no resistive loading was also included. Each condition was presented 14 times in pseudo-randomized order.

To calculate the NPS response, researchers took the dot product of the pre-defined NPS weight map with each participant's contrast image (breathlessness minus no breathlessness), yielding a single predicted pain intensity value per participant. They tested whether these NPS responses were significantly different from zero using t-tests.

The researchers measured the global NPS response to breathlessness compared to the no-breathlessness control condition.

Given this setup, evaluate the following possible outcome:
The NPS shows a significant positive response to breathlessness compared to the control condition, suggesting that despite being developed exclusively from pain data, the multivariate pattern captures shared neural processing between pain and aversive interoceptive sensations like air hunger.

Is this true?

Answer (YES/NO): YES